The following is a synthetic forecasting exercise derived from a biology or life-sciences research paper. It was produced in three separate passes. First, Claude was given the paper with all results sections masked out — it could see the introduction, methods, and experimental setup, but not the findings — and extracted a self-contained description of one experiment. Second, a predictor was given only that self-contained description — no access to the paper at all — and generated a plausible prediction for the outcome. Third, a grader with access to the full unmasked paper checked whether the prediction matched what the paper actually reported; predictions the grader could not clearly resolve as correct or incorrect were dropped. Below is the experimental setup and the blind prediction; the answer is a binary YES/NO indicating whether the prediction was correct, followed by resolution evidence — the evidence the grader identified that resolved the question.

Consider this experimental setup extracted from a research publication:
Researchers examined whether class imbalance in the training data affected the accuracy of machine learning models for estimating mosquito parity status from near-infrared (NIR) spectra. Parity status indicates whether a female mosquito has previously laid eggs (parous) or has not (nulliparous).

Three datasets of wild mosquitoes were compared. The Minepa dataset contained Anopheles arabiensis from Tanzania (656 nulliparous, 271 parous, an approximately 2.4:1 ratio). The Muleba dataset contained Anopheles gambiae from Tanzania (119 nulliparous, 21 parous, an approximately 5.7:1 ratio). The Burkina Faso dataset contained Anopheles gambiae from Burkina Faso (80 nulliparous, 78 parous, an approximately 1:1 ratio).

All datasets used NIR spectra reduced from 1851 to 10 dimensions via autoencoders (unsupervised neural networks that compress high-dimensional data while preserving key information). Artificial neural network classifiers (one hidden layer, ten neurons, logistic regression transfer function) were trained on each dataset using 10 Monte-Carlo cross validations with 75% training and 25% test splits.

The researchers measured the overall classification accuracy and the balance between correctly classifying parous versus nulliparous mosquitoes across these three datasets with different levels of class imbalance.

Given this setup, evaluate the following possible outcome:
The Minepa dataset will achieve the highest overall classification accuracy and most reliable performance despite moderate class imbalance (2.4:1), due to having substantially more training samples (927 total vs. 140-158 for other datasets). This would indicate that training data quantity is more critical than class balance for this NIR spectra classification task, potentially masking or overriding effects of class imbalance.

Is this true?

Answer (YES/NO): YES